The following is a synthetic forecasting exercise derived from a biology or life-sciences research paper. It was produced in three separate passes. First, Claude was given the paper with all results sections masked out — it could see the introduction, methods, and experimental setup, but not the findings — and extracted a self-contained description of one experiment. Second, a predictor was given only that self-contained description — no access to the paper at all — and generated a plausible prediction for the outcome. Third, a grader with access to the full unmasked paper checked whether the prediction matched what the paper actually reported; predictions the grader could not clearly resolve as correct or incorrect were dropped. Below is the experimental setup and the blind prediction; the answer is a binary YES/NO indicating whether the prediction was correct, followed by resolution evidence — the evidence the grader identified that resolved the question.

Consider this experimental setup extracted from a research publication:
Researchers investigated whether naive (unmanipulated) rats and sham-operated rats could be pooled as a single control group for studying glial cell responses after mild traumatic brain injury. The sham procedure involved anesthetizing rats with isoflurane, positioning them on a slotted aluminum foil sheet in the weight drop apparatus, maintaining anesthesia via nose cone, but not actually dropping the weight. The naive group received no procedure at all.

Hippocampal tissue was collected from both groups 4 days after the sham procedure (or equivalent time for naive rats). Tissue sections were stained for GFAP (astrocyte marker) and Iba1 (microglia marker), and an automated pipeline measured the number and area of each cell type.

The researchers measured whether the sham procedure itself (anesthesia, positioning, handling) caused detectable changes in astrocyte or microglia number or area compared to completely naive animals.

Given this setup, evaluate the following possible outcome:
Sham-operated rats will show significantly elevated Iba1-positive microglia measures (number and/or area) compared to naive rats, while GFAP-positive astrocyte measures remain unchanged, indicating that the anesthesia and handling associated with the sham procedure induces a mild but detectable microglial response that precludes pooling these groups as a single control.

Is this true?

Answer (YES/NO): NO